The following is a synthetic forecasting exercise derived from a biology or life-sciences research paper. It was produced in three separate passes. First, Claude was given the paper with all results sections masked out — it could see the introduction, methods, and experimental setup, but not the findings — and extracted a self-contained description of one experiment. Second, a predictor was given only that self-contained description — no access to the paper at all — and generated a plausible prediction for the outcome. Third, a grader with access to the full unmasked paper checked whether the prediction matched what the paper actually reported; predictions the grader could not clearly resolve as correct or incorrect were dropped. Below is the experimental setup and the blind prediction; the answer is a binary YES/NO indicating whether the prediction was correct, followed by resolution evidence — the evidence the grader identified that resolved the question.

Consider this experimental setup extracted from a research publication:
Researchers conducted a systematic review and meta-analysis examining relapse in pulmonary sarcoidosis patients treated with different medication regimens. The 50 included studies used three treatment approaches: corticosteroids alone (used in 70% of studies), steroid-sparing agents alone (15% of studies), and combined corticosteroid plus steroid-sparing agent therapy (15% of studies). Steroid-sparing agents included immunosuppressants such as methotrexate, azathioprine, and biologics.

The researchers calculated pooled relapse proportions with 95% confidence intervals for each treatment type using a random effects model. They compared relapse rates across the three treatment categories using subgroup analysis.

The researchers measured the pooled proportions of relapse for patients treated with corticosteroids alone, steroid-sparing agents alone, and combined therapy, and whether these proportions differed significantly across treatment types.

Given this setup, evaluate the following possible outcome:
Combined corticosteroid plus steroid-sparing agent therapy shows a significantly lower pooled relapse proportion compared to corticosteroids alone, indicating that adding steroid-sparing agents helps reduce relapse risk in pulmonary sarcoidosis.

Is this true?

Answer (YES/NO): NO